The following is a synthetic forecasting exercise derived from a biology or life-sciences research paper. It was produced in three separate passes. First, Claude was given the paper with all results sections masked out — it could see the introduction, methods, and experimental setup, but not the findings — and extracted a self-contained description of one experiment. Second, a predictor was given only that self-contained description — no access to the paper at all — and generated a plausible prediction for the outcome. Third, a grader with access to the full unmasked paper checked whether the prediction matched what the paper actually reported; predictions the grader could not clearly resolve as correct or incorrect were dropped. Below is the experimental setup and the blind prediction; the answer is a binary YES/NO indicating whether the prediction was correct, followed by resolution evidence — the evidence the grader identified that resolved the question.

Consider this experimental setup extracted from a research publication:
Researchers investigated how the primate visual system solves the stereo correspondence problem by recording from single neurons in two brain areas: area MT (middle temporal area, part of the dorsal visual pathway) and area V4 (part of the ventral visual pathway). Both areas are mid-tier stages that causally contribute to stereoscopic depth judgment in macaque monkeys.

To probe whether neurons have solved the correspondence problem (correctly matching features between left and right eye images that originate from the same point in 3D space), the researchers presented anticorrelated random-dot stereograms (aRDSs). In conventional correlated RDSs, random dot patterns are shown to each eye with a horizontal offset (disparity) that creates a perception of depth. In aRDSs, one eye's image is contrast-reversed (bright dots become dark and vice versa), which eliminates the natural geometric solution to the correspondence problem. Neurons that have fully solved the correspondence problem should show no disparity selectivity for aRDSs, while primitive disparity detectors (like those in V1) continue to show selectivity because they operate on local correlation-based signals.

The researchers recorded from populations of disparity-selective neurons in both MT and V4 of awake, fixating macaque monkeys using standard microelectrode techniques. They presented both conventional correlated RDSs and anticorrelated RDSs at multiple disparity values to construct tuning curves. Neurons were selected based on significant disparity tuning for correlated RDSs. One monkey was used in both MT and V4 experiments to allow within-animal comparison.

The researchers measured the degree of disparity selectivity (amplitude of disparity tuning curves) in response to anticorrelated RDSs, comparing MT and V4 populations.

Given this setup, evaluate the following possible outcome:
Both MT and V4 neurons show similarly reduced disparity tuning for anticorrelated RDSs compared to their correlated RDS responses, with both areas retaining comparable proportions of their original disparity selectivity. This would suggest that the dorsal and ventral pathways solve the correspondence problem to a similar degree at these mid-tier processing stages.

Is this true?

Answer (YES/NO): NO